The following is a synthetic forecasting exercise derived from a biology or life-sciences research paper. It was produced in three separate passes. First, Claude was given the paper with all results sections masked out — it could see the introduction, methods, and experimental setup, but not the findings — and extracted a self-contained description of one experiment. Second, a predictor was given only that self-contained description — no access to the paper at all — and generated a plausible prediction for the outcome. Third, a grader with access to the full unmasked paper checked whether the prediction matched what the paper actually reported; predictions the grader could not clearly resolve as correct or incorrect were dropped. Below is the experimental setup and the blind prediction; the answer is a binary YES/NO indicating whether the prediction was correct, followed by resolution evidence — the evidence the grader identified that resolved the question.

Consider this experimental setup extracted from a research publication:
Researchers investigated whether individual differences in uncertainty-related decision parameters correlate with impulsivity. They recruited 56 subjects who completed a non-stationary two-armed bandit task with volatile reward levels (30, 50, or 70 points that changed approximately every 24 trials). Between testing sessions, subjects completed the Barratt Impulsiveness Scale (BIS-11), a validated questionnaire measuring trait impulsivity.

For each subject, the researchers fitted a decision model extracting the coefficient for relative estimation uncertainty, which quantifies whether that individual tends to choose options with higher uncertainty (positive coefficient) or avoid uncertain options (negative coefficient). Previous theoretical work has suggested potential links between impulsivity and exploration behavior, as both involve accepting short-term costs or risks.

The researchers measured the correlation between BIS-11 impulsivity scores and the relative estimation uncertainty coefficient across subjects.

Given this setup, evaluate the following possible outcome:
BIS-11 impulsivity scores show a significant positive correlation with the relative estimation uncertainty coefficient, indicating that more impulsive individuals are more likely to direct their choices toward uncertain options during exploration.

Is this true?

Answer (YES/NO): NO